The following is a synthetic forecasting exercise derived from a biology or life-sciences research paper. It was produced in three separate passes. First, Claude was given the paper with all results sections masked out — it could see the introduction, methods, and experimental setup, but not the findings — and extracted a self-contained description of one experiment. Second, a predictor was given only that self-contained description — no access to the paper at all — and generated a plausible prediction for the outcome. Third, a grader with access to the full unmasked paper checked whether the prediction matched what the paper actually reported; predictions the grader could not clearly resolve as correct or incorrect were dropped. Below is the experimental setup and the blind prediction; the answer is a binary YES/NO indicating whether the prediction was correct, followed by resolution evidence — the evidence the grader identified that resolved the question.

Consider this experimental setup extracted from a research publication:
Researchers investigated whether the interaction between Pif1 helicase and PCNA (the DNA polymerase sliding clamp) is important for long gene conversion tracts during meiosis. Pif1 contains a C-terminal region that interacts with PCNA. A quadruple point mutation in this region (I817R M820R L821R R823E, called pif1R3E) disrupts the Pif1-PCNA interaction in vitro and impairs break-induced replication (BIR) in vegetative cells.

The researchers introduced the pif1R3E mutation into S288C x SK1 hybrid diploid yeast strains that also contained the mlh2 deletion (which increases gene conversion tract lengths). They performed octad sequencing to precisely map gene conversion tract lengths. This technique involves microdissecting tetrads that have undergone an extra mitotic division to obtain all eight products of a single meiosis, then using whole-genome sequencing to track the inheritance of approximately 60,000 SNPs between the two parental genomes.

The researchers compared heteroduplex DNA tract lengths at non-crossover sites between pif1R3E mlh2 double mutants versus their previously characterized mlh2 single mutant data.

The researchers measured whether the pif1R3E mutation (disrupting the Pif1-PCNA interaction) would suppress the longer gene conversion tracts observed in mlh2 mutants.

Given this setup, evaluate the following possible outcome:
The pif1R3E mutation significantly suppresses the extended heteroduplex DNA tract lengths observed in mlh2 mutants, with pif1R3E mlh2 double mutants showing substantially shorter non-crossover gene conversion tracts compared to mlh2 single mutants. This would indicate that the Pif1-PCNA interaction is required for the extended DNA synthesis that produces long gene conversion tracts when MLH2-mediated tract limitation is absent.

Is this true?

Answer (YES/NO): YES